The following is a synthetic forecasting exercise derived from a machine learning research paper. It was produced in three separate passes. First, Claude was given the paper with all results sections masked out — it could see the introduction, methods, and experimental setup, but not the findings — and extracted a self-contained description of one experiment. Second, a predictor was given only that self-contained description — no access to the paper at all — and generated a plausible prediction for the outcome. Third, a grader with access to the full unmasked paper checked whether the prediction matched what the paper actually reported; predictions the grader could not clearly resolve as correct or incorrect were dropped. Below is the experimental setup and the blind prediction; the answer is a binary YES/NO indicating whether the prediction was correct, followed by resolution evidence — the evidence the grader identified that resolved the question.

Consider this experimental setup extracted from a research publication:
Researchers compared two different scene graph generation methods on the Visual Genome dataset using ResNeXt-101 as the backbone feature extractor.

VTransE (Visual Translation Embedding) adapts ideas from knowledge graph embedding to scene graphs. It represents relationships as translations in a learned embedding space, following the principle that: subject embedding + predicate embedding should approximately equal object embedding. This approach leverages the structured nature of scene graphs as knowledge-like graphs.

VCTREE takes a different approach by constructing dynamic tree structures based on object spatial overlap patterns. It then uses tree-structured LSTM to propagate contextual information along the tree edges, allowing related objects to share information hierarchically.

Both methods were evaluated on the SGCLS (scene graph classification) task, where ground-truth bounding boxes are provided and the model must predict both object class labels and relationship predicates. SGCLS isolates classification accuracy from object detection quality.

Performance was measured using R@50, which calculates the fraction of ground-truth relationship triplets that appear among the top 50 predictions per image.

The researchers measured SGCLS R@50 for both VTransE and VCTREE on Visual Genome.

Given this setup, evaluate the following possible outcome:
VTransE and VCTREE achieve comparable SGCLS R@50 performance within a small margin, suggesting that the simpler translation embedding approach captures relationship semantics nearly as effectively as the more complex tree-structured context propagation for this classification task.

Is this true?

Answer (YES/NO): NO